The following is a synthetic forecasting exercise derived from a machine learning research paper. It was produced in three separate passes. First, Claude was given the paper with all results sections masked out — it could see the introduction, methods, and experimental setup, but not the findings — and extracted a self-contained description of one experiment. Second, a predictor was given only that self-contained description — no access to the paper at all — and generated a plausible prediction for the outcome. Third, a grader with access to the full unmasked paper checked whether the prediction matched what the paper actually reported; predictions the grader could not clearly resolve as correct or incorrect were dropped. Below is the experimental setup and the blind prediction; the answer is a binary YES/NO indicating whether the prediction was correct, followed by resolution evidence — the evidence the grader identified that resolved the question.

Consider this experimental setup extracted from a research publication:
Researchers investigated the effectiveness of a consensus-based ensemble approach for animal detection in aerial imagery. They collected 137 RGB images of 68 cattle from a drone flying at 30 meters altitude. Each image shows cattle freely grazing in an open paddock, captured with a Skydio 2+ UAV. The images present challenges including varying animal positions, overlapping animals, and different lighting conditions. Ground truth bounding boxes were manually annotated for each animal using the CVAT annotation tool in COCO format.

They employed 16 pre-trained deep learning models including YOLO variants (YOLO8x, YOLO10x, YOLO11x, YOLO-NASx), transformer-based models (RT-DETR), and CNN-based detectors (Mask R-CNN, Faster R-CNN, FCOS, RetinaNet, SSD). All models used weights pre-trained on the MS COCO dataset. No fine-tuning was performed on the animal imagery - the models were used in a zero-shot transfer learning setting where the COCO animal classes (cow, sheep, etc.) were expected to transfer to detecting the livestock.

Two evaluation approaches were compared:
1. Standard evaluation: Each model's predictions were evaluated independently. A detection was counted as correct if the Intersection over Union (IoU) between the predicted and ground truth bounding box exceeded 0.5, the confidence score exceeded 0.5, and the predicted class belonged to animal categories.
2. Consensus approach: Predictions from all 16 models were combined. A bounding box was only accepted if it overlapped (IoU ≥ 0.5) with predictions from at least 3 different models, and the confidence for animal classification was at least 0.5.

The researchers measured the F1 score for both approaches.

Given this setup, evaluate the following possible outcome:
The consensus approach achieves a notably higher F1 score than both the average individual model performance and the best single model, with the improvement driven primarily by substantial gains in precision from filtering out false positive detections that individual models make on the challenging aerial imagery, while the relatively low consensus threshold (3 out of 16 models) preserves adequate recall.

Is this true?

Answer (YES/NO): NO